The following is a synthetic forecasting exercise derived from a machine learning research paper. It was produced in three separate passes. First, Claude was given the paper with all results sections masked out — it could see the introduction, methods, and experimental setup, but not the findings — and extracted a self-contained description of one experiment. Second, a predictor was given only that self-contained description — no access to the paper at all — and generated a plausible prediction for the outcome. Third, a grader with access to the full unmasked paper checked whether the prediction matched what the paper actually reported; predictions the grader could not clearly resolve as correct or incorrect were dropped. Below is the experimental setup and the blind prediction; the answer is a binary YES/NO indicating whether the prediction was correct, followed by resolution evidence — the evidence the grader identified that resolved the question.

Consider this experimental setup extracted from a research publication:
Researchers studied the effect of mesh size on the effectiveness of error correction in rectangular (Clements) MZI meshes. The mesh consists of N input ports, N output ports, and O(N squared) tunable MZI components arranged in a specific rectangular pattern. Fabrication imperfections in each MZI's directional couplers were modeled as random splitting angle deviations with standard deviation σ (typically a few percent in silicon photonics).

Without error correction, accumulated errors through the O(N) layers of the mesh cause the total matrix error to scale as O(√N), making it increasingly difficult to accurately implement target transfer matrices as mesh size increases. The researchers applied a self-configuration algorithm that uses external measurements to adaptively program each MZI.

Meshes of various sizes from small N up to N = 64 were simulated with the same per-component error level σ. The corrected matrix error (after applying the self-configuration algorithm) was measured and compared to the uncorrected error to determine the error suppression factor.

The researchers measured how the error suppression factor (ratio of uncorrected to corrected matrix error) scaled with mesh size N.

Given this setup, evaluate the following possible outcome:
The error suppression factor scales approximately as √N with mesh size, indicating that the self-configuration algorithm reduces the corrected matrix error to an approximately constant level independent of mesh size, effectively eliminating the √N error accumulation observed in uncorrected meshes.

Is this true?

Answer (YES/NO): NO